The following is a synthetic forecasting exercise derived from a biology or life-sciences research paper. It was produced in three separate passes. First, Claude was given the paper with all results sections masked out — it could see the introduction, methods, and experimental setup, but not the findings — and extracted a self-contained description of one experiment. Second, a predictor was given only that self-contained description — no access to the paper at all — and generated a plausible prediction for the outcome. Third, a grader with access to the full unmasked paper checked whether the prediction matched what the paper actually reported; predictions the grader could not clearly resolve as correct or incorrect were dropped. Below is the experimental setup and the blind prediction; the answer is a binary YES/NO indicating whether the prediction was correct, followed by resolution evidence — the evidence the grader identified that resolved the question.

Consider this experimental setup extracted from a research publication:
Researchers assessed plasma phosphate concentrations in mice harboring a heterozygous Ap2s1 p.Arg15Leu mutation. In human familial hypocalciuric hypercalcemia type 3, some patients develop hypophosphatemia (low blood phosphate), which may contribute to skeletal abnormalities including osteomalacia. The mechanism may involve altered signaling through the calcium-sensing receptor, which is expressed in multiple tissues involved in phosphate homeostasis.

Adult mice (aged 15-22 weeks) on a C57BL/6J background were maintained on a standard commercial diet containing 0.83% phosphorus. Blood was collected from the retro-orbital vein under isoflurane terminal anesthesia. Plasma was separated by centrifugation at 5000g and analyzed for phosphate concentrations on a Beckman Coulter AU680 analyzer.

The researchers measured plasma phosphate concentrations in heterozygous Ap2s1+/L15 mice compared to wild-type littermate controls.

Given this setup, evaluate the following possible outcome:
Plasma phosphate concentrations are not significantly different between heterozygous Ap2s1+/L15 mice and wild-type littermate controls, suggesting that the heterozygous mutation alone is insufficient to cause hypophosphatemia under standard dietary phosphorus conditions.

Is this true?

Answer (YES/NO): NO